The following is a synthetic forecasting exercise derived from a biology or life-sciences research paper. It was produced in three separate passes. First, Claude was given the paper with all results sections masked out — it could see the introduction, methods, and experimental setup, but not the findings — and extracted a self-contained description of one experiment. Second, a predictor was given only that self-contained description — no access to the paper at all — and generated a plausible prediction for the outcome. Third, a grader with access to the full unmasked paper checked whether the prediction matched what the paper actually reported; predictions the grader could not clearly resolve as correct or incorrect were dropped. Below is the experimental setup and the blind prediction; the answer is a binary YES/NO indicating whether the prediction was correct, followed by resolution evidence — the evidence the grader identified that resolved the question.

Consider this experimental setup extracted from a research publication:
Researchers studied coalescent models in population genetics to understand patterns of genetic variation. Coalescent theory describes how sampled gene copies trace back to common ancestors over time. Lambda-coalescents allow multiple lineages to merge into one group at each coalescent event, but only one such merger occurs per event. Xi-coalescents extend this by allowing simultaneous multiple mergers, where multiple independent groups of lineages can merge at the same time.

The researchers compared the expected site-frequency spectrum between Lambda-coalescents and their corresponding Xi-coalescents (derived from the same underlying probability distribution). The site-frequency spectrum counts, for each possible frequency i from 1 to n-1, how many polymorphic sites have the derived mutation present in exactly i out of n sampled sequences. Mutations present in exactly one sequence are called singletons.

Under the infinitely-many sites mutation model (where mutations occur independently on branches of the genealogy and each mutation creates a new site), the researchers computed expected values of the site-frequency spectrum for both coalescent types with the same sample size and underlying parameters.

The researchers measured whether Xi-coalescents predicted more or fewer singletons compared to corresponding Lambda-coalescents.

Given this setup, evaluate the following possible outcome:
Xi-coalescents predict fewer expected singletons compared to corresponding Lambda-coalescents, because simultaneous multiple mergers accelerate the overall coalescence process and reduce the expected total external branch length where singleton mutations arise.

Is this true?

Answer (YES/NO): YES